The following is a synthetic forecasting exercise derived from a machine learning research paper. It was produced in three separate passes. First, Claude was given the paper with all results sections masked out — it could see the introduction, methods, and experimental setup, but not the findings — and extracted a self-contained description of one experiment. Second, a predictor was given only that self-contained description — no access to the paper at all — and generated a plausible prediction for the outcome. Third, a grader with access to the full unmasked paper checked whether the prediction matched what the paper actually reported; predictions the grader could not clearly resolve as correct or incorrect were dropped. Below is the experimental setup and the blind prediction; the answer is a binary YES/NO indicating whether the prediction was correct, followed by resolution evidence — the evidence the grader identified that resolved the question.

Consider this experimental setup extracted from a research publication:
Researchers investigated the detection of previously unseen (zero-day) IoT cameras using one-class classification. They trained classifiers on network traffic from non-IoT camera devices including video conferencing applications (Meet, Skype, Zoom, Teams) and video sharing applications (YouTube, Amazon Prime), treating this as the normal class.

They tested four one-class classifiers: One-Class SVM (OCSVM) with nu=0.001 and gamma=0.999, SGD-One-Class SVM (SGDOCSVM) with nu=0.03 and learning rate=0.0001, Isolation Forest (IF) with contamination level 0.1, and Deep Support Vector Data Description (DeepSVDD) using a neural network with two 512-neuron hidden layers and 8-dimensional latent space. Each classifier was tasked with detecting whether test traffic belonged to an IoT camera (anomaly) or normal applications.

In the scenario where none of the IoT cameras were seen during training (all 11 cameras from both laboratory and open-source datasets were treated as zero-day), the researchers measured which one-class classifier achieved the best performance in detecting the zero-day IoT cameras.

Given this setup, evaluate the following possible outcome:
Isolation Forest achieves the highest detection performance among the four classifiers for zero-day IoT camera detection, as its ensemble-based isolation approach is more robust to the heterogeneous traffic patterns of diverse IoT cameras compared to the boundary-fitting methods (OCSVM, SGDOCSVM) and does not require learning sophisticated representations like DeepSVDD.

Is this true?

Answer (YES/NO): NO